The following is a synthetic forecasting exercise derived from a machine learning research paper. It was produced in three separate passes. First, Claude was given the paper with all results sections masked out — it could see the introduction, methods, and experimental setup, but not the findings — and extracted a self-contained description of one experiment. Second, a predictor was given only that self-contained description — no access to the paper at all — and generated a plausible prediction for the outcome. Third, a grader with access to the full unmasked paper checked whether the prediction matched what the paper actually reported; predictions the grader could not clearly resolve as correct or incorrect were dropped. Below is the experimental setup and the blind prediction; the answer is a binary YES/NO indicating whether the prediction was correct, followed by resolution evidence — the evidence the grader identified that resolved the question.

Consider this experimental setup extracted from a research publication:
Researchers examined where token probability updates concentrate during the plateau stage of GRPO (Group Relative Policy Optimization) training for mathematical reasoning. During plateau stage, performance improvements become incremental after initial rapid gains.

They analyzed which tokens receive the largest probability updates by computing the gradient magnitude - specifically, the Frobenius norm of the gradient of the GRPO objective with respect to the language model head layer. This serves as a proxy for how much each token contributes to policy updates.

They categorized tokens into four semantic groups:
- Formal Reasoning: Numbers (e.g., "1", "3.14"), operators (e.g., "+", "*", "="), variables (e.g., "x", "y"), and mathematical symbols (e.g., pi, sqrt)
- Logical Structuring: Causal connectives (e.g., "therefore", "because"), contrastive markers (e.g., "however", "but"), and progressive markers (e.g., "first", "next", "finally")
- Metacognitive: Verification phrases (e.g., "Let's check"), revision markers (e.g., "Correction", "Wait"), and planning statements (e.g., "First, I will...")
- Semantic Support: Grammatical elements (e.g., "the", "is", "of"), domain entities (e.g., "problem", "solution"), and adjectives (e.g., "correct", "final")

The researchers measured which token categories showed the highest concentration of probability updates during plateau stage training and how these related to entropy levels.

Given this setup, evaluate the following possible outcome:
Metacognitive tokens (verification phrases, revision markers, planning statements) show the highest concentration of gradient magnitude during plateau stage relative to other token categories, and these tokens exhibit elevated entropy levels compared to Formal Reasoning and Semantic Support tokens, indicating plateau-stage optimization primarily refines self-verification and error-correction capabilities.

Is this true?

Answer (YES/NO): NO